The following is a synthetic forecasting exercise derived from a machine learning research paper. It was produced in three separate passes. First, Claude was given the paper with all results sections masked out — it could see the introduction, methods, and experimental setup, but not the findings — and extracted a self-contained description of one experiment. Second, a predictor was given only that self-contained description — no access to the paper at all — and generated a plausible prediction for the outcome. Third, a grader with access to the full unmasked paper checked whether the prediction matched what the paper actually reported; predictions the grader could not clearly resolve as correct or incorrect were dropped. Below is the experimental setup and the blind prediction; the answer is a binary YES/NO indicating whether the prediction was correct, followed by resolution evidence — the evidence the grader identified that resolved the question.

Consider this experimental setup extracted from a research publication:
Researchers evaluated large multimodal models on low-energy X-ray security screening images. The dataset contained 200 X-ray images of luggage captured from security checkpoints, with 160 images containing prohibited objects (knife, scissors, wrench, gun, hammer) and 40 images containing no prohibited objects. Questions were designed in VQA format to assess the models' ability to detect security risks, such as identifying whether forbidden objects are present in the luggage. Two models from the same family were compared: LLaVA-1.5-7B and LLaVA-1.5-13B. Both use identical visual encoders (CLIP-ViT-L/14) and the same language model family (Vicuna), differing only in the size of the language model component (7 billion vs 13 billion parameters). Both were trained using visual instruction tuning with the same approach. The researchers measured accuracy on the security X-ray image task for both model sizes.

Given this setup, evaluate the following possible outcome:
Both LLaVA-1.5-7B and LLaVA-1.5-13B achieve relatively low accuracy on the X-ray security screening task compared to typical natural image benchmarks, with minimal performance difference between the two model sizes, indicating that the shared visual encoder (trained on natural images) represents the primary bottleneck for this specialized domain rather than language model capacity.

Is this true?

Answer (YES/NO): NO